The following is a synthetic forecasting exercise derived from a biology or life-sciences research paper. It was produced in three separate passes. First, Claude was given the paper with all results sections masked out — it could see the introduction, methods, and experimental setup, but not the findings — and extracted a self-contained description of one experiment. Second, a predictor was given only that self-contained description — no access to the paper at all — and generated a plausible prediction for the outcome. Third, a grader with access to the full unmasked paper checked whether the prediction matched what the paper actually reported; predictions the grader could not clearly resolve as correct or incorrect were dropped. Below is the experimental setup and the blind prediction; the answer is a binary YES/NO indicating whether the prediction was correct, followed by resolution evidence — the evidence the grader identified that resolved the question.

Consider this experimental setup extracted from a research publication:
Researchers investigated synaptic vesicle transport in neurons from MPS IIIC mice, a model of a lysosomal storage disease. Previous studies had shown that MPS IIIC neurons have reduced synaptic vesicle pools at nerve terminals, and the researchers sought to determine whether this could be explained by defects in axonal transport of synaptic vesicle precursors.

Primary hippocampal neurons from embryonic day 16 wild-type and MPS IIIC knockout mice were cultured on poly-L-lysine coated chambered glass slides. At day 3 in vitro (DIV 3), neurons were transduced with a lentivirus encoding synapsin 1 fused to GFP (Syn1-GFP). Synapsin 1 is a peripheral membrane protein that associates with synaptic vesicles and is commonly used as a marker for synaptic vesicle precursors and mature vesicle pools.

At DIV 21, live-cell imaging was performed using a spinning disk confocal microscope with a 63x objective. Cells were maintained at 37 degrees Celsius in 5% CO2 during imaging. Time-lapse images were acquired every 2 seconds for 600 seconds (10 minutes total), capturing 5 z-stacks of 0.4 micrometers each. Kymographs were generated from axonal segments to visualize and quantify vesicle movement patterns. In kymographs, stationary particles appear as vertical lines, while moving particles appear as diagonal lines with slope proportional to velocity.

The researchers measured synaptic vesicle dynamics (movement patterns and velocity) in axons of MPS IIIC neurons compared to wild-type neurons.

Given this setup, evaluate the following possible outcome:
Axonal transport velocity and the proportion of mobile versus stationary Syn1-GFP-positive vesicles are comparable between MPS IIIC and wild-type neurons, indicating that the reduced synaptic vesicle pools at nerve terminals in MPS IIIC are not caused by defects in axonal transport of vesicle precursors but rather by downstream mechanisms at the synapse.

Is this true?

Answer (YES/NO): NO